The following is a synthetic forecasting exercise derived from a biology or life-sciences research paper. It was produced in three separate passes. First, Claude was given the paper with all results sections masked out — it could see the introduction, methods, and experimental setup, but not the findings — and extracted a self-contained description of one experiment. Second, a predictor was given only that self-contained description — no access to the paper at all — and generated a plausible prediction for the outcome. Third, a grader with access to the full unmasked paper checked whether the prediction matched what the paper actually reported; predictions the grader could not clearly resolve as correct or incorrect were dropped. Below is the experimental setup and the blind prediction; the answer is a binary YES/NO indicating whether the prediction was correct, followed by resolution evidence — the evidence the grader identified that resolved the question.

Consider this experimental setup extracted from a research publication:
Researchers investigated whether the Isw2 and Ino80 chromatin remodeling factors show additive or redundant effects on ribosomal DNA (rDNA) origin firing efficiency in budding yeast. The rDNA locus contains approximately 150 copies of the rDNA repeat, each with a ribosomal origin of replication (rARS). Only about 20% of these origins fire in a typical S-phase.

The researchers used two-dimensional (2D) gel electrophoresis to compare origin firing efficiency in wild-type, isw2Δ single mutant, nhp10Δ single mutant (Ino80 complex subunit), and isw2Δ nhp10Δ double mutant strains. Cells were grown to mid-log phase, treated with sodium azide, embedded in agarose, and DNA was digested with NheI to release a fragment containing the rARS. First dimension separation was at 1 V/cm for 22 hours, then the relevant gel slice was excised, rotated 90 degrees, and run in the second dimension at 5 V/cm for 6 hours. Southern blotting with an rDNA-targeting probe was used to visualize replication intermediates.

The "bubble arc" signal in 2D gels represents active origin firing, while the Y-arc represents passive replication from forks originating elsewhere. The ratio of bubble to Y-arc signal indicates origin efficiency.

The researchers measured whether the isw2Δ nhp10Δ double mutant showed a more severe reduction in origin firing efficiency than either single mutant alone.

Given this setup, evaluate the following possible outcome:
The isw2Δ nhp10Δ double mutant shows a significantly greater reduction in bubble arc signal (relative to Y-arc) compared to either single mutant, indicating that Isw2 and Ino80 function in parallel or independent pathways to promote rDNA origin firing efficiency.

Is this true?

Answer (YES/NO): YES